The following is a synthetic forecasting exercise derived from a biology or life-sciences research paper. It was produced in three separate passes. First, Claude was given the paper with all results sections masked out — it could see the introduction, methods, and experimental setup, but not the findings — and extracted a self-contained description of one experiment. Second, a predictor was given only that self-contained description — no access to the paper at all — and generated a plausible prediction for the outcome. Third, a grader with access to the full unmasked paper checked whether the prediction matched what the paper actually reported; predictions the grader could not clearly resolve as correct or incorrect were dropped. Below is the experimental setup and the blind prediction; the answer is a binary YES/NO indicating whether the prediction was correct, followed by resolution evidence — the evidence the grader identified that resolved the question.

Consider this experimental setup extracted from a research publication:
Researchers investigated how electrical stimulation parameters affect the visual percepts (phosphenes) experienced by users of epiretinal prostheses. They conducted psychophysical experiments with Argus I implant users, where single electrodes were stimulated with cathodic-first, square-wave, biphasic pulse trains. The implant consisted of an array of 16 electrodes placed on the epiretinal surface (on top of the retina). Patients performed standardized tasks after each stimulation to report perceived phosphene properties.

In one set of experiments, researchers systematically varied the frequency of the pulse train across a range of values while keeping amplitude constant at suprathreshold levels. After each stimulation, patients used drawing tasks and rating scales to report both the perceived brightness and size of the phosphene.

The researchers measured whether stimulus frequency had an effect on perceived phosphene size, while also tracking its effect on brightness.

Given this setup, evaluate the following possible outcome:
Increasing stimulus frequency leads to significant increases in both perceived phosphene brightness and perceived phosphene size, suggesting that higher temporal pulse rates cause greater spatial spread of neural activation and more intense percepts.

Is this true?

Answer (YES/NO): NO